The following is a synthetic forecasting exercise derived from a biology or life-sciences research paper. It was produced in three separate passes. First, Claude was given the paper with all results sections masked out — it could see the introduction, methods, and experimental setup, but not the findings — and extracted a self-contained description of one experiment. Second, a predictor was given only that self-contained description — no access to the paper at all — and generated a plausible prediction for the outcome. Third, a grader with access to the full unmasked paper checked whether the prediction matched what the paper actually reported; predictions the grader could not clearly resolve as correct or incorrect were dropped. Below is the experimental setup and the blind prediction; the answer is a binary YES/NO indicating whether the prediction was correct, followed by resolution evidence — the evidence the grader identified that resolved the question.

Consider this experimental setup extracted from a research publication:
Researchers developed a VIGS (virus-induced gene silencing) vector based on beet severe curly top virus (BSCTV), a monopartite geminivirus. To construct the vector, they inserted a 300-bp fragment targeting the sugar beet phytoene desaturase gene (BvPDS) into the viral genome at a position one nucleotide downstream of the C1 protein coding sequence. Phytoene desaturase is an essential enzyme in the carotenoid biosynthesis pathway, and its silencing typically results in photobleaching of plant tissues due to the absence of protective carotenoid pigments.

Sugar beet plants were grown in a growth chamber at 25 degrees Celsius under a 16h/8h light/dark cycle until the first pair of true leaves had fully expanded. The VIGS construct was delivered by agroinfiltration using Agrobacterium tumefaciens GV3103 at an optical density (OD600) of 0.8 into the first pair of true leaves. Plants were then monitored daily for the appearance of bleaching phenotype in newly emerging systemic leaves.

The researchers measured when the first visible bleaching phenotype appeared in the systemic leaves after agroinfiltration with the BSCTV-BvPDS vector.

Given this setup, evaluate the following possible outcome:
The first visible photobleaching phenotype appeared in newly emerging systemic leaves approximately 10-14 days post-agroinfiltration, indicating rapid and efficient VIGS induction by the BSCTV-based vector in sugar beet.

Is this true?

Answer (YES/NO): NO